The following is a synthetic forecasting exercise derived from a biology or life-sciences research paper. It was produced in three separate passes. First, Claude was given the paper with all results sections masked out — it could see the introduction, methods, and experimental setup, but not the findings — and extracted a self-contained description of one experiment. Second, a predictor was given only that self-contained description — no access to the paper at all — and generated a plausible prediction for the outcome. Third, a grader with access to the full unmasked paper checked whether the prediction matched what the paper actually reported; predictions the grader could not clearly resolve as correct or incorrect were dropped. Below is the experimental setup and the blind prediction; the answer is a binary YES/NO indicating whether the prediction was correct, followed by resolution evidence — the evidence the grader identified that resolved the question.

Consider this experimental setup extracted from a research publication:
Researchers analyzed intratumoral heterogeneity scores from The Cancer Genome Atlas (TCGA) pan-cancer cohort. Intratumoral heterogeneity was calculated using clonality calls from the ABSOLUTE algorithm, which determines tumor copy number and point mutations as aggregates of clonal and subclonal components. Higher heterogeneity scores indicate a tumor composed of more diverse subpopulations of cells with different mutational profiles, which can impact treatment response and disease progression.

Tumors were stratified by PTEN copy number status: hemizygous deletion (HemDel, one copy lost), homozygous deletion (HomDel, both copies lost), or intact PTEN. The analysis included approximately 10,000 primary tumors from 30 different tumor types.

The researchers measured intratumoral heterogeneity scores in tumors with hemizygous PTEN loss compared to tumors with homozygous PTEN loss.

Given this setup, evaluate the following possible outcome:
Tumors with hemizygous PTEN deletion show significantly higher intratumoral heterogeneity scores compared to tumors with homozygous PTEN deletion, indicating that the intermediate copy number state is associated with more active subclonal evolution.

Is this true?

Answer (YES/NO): YES